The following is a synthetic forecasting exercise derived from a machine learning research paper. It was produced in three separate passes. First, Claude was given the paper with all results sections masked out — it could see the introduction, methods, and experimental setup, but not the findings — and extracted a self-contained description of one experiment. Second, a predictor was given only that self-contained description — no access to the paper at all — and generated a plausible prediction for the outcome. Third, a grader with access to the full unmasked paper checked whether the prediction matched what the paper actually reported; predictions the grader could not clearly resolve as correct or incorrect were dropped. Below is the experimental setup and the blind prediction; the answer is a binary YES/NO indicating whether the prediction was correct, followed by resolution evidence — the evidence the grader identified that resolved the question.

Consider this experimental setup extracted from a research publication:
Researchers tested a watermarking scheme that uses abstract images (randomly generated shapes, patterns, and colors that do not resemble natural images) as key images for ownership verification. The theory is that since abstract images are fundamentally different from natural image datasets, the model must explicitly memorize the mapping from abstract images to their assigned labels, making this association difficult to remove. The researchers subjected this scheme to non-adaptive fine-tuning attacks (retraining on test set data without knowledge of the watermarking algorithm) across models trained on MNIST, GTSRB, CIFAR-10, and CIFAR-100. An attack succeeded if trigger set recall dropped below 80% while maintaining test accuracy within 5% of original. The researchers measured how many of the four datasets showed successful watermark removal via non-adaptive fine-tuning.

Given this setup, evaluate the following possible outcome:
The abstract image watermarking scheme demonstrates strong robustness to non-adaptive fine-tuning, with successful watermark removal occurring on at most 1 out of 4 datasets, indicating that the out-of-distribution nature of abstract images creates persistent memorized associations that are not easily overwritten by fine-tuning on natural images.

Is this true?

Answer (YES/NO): NO